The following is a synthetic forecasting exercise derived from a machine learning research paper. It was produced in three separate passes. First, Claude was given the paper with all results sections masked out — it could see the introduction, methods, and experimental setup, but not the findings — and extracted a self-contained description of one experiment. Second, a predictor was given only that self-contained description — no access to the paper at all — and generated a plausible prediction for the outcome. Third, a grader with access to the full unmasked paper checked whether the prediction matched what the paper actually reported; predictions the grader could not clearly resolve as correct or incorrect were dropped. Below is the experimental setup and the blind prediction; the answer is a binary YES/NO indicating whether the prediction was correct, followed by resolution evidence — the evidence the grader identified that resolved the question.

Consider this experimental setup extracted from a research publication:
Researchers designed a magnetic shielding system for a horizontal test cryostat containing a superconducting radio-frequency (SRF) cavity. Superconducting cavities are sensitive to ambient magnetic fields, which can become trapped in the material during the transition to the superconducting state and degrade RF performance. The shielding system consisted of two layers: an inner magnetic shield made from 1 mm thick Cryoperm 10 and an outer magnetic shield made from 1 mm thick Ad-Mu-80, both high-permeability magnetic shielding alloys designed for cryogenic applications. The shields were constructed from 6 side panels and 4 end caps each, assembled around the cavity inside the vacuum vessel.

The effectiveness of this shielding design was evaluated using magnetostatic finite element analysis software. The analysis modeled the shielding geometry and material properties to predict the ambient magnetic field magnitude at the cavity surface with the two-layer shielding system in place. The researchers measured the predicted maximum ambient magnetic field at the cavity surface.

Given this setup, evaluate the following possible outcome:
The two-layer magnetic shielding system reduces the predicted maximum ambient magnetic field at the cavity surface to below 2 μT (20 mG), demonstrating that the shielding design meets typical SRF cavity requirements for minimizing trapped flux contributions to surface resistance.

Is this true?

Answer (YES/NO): YES